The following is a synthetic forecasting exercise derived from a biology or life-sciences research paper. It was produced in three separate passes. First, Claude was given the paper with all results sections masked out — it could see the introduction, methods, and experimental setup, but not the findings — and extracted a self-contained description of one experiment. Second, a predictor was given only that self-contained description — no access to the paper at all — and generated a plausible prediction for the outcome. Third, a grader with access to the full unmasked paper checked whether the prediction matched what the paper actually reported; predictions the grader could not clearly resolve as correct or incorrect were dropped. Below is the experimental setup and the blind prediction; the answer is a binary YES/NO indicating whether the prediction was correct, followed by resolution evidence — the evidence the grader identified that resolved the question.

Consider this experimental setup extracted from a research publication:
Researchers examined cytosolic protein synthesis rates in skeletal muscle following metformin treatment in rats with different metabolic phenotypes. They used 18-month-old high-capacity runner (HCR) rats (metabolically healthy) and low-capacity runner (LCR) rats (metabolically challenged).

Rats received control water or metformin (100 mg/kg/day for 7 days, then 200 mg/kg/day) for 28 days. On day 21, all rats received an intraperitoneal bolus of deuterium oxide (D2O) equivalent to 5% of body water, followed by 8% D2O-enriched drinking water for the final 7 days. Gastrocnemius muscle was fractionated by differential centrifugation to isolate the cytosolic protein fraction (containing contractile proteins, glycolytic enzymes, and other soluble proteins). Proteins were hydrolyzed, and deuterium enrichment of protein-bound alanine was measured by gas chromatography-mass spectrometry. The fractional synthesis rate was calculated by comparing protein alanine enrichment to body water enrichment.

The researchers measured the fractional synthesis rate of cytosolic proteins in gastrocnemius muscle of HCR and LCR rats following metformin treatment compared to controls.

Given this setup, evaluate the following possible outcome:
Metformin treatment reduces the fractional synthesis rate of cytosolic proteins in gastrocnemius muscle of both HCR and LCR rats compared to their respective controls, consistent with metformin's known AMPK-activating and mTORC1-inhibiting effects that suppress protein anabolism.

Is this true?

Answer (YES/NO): NO